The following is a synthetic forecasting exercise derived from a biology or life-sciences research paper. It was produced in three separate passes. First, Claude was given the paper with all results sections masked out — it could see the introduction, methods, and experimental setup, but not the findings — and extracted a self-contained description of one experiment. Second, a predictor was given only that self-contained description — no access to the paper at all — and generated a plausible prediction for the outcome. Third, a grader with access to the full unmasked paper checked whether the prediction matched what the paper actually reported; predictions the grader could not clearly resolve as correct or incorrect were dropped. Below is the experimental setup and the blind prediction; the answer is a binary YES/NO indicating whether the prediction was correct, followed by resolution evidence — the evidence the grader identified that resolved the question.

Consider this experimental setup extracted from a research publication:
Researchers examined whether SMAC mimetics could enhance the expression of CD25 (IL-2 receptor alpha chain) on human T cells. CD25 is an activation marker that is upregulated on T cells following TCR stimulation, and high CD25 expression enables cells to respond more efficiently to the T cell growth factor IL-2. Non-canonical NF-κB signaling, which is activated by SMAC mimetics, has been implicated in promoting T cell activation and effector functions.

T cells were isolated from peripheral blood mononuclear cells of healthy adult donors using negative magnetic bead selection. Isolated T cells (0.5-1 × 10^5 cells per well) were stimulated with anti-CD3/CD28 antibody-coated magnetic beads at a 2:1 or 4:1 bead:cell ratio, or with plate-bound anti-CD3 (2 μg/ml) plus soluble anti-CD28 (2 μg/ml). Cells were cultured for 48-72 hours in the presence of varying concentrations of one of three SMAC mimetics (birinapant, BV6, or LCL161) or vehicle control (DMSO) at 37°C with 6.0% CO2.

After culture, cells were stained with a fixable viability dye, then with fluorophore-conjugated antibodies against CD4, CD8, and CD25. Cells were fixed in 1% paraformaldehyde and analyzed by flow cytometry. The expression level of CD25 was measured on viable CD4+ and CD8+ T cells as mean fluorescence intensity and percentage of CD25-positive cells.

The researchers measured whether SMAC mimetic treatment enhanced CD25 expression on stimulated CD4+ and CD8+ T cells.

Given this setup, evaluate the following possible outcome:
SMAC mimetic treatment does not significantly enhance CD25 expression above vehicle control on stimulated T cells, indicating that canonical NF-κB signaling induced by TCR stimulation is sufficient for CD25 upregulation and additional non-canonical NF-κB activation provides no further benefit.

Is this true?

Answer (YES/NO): YES